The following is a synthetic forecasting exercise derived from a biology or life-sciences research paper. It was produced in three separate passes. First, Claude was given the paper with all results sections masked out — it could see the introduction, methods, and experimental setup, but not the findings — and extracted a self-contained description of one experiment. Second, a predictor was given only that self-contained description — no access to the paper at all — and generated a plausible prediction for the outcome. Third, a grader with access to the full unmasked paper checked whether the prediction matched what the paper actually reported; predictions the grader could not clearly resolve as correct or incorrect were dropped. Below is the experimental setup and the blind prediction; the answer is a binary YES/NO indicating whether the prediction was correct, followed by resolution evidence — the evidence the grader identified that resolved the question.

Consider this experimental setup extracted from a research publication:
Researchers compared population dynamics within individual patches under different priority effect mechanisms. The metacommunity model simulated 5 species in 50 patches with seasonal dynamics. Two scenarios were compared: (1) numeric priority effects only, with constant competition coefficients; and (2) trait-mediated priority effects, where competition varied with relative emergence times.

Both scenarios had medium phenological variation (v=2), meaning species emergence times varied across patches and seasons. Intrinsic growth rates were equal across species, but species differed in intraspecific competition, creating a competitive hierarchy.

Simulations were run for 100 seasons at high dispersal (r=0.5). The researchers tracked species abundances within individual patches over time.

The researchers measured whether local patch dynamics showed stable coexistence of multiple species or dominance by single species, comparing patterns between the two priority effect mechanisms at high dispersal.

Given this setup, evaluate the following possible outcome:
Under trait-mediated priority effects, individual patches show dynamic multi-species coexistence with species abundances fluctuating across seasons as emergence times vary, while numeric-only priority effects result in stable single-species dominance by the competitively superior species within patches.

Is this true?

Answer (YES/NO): YES